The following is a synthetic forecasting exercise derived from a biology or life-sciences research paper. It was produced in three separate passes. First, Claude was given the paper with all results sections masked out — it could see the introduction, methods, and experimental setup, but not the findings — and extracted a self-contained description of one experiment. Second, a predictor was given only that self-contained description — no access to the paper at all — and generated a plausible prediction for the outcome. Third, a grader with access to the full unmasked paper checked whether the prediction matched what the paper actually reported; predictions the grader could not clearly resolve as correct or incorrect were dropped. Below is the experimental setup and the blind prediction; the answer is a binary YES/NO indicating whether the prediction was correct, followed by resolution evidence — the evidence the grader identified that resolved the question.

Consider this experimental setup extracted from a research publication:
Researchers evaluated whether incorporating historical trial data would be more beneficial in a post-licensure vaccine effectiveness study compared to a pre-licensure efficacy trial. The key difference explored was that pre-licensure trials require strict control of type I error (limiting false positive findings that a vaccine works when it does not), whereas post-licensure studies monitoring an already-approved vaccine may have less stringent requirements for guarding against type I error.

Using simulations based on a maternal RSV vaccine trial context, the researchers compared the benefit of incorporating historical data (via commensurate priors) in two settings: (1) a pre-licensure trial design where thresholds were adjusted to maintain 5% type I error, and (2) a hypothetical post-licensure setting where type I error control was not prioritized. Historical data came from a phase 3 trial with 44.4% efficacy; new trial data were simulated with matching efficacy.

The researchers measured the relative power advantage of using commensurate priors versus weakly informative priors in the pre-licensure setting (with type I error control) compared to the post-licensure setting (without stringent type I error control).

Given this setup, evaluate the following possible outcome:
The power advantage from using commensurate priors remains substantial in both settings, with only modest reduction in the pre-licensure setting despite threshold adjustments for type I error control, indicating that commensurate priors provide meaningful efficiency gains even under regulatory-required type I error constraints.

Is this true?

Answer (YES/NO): NO